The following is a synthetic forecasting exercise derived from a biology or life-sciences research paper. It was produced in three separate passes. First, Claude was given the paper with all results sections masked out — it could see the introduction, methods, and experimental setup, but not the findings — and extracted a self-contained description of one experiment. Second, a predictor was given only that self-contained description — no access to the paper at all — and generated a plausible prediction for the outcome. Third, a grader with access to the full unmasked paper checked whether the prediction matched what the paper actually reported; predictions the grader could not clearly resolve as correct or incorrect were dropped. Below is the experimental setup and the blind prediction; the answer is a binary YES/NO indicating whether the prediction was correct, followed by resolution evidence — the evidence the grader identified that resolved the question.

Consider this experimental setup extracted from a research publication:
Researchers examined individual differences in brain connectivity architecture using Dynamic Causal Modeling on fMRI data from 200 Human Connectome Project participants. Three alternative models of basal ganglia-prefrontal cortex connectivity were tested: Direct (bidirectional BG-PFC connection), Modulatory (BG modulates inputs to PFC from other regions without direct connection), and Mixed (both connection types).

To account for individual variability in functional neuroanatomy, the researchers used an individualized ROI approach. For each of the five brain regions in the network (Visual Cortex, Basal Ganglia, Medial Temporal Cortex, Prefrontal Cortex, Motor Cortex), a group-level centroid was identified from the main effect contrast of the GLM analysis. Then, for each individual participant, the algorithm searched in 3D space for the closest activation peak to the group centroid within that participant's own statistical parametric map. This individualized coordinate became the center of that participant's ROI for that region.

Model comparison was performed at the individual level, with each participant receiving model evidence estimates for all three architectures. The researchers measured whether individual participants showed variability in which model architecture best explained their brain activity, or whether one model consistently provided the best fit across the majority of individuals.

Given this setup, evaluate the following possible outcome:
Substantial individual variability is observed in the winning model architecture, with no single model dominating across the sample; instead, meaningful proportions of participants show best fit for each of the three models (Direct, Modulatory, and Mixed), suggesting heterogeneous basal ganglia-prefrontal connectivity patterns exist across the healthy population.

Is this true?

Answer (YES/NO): NO